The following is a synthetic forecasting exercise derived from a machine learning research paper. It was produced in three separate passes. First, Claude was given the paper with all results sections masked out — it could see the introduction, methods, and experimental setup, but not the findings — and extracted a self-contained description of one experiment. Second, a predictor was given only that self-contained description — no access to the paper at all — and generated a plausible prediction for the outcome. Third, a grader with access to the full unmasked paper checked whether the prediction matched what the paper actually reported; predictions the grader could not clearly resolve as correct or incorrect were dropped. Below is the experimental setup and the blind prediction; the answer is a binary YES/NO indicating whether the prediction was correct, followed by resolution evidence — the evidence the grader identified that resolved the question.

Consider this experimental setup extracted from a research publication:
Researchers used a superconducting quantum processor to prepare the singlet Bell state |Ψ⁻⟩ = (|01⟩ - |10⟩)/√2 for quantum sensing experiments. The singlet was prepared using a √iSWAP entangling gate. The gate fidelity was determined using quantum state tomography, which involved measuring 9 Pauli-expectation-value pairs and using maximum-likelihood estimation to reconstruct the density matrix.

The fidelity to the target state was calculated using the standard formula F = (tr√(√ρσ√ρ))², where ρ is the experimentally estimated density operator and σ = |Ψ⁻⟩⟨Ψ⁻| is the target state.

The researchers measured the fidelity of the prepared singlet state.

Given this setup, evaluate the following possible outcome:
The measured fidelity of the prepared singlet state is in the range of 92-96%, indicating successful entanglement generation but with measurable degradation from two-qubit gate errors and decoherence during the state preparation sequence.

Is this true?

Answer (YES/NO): YES